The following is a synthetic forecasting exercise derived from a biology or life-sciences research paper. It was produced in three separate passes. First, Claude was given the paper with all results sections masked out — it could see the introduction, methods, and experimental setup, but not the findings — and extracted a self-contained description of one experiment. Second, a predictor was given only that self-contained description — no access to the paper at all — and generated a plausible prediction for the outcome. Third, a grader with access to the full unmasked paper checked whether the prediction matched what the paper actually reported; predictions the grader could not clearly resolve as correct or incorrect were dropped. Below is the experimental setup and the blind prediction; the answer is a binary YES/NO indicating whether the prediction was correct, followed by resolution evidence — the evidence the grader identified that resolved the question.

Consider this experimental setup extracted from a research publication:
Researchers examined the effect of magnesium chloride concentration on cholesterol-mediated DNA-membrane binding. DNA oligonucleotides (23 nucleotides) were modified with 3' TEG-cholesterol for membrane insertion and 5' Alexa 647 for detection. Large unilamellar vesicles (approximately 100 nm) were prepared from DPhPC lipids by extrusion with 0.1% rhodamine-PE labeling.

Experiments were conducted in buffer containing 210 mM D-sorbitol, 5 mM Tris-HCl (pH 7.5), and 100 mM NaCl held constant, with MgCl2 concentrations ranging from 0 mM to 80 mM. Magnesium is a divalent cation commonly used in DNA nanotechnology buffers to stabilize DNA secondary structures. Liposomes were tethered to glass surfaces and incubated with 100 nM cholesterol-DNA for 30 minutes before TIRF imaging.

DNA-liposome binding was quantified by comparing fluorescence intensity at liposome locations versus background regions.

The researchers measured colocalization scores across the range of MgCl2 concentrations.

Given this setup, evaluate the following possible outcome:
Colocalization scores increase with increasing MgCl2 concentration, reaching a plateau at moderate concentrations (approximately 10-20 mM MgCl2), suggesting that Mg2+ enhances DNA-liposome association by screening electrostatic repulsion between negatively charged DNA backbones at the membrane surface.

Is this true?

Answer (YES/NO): NO